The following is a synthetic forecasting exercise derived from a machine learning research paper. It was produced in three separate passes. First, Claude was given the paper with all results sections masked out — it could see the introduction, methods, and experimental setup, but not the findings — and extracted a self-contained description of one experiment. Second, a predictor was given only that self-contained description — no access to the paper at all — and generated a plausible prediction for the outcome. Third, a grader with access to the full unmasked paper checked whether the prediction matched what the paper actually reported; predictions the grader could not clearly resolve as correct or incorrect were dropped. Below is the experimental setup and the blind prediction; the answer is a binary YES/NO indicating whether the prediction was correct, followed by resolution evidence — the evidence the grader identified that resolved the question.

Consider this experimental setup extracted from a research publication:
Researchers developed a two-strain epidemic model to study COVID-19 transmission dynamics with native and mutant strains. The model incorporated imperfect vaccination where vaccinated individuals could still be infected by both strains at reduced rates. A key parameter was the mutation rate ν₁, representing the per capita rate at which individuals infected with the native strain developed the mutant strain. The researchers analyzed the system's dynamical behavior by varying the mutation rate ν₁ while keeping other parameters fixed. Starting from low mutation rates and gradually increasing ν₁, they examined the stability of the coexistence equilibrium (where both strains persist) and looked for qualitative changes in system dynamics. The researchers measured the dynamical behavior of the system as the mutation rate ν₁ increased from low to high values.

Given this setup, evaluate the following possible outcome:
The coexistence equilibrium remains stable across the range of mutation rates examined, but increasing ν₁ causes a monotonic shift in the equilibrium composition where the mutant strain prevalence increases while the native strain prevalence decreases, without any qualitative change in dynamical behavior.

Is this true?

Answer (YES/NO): NO